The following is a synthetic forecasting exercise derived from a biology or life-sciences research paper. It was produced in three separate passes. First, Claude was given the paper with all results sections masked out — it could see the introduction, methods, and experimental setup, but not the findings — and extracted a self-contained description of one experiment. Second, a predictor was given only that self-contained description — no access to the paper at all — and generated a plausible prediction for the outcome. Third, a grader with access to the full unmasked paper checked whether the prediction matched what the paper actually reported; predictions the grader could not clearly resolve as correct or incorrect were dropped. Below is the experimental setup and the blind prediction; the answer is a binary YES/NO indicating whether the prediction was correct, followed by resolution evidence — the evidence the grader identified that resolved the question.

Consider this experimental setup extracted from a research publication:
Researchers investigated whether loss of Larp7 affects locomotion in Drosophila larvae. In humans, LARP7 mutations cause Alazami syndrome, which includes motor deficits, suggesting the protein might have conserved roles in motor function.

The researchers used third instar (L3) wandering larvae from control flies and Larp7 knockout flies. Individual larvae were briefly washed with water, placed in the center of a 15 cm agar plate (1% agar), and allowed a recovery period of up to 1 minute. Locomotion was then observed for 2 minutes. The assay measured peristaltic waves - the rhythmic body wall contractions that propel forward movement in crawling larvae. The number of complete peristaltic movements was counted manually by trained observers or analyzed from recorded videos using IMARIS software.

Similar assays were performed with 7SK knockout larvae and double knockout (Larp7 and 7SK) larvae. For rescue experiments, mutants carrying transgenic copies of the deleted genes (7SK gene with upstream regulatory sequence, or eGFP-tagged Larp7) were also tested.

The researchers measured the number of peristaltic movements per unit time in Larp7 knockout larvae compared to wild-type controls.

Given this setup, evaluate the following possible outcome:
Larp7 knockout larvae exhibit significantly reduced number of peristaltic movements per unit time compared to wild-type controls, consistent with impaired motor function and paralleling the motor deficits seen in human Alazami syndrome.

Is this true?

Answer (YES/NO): YES